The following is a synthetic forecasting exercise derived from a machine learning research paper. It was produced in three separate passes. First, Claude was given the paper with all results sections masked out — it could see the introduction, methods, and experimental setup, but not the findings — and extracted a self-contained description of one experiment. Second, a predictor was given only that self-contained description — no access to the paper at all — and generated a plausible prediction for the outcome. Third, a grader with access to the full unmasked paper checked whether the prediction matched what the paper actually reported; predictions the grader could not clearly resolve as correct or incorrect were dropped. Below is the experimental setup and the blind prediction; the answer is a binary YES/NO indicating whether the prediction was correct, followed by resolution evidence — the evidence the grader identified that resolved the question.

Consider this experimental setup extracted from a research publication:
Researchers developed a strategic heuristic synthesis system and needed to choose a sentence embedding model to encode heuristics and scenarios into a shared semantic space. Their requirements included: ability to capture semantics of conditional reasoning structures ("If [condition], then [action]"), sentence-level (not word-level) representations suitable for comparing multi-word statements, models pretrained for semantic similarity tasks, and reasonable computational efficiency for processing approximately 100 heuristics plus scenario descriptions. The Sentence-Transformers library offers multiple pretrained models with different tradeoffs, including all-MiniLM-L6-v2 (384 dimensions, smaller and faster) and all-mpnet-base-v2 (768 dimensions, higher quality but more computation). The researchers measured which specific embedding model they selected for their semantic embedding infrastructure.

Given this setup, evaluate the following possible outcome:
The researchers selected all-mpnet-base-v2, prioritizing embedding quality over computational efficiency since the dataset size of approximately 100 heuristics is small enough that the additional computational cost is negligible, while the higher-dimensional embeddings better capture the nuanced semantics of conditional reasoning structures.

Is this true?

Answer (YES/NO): NO